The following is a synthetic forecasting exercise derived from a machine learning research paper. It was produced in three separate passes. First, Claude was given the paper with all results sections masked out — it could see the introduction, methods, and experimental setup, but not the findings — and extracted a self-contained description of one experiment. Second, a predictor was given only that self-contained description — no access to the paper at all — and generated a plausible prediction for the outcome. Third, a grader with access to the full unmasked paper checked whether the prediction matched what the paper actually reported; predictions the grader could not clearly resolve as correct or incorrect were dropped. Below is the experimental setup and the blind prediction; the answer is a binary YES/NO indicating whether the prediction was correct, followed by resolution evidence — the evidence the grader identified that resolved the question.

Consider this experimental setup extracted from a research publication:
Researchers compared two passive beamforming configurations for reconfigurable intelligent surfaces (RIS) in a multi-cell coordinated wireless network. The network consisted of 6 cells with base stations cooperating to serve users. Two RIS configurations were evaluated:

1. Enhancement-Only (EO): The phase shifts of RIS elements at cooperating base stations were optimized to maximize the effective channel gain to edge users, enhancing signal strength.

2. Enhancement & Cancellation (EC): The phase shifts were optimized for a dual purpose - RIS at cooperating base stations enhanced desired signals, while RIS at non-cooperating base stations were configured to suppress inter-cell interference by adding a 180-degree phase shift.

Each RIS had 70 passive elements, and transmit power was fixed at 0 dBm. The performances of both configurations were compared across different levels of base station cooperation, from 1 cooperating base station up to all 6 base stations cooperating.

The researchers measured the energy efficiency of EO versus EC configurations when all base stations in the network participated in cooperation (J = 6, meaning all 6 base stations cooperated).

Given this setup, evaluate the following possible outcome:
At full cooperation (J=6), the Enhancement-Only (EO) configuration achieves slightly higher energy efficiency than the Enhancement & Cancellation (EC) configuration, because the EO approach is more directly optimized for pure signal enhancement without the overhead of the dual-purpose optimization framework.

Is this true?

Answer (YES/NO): NO